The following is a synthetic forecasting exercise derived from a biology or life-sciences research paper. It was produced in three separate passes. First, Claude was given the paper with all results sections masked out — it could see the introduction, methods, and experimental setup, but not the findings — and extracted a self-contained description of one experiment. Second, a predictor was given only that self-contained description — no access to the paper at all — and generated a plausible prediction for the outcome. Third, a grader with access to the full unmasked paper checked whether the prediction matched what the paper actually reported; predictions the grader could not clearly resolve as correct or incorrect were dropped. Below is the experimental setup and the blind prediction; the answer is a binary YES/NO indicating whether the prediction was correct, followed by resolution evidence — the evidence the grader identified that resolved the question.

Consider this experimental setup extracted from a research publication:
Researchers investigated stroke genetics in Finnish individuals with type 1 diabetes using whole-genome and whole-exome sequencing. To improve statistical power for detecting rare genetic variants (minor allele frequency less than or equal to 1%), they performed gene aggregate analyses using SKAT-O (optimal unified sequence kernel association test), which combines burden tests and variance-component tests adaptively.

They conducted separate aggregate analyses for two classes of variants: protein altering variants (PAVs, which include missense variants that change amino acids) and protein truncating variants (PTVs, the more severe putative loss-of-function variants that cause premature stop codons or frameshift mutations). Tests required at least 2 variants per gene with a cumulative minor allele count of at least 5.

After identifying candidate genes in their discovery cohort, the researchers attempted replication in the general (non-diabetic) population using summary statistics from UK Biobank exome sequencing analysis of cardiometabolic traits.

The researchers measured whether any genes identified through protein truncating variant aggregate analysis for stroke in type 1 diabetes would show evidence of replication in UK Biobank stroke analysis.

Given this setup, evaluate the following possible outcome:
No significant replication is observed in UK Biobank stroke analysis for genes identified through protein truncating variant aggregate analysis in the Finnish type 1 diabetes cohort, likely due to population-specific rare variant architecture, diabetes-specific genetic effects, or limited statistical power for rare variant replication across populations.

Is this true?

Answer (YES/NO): NO